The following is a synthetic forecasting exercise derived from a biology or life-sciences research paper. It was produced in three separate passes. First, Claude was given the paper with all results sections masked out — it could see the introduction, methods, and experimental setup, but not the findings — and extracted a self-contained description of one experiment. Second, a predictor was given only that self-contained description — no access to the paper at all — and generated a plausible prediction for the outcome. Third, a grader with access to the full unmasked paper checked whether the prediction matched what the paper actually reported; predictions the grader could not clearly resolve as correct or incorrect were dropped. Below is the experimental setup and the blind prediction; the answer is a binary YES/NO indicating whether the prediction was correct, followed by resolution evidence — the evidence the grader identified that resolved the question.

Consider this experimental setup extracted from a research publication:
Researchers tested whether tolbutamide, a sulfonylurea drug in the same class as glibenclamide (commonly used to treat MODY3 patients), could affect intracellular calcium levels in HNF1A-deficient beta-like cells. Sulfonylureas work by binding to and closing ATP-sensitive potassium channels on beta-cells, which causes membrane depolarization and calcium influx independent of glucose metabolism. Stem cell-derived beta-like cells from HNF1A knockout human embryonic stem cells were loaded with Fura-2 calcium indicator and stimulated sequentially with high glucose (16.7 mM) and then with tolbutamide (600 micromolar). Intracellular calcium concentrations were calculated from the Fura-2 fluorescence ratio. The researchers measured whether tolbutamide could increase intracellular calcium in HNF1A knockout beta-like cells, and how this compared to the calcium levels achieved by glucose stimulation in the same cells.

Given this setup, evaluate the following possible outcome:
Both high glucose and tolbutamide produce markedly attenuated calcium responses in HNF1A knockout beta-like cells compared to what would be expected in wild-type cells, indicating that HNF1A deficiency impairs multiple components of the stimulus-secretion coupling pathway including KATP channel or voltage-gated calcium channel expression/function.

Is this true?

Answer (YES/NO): NO